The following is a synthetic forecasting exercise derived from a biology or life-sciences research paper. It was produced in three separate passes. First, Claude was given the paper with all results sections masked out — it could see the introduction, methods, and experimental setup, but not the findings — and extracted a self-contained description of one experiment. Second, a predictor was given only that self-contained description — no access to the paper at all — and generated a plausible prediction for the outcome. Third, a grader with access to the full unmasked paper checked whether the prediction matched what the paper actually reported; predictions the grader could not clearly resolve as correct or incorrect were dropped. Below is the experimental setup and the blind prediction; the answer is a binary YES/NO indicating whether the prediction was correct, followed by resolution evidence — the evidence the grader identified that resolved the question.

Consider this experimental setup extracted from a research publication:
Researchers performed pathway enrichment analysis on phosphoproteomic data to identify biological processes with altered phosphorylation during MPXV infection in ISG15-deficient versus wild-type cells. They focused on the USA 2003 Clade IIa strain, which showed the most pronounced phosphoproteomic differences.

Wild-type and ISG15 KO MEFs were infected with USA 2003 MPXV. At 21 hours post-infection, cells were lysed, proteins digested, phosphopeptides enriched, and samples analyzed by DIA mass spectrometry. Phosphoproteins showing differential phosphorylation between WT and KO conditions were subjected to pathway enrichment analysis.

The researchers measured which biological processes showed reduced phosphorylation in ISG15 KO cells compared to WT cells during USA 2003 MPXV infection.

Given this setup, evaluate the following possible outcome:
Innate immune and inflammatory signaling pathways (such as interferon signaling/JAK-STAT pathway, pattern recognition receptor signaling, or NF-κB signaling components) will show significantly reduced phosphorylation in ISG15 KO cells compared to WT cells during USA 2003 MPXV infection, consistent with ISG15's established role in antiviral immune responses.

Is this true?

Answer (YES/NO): NO